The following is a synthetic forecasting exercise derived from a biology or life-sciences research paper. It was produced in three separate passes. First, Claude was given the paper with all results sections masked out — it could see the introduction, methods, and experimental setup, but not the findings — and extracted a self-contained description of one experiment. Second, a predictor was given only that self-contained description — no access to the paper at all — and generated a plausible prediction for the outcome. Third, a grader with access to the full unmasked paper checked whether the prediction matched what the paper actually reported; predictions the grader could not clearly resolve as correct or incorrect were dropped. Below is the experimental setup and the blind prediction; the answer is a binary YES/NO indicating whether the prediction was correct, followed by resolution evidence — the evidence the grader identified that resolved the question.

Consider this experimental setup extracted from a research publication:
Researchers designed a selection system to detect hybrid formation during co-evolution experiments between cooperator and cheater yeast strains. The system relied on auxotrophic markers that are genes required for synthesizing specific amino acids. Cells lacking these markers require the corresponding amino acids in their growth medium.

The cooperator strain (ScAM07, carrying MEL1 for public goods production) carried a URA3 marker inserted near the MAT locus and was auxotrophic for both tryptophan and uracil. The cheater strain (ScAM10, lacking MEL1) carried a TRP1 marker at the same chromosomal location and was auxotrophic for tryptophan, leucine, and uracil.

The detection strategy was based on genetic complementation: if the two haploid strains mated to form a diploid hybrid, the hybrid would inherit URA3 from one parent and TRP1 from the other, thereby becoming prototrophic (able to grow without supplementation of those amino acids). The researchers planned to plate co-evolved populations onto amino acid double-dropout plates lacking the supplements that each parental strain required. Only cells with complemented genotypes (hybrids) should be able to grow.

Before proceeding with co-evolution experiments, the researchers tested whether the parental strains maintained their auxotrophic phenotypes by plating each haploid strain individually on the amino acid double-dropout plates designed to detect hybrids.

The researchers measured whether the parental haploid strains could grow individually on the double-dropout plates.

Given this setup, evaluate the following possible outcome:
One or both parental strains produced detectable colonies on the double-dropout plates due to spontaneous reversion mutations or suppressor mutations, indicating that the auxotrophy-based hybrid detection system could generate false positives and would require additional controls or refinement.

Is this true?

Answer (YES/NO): NO